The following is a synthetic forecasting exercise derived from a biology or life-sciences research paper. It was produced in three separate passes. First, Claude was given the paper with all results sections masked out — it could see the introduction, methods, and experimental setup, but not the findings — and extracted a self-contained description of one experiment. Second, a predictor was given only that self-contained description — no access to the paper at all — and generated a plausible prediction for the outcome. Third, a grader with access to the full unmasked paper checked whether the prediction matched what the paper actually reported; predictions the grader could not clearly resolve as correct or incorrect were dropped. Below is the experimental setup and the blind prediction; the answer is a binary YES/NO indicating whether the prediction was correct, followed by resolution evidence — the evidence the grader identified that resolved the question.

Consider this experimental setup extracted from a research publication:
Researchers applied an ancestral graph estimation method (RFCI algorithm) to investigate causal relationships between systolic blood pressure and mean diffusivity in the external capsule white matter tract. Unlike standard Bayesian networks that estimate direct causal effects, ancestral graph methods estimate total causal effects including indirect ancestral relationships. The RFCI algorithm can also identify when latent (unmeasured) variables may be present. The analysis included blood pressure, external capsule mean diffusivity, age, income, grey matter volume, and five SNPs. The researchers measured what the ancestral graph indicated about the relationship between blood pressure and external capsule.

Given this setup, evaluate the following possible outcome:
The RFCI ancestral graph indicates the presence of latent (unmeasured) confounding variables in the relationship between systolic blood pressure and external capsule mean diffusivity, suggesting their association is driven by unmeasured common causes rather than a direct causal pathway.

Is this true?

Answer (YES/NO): NO